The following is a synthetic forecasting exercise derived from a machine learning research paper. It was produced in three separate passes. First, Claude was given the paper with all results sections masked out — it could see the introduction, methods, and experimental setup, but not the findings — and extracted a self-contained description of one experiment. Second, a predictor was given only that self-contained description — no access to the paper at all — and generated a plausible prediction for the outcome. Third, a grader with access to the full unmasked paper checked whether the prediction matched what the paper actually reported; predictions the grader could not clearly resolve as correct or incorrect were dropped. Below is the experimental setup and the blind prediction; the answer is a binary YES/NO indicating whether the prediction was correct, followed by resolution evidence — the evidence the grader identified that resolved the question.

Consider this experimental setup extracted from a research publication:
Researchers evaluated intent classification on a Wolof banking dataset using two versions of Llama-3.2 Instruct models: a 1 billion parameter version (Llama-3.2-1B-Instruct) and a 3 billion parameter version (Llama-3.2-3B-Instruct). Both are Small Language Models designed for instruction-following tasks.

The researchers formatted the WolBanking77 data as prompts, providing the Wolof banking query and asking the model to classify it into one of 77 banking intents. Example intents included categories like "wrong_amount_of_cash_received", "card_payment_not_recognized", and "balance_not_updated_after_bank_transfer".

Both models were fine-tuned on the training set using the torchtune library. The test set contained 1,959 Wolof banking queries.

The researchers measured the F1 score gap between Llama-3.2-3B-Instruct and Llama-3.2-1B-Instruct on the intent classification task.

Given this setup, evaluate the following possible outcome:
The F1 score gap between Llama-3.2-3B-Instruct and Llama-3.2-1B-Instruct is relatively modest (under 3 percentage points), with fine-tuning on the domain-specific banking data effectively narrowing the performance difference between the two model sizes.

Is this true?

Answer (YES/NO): NO